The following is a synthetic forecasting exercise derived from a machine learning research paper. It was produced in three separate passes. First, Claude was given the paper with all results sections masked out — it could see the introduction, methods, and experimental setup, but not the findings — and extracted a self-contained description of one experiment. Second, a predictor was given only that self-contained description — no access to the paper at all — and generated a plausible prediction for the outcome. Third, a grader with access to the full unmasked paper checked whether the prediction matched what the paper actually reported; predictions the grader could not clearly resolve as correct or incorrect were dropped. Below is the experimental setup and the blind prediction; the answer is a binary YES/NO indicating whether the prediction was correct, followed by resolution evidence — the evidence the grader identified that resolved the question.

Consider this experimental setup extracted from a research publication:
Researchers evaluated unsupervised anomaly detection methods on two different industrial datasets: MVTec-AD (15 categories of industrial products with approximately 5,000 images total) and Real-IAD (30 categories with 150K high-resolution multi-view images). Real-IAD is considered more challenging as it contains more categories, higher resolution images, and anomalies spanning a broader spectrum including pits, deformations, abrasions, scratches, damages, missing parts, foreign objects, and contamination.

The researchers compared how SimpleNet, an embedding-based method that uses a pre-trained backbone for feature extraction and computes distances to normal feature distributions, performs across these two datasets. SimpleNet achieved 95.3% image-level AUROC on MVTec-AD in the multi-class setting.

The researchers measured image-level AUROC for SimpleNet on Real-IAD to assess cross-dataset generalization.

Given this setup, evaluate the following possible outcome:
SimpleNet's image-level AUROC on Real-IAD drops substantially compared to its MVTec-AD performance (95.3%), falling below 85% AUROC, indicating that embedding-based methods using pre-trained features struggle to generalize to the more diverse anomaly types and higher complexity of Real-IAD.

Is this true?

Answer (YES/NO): YES